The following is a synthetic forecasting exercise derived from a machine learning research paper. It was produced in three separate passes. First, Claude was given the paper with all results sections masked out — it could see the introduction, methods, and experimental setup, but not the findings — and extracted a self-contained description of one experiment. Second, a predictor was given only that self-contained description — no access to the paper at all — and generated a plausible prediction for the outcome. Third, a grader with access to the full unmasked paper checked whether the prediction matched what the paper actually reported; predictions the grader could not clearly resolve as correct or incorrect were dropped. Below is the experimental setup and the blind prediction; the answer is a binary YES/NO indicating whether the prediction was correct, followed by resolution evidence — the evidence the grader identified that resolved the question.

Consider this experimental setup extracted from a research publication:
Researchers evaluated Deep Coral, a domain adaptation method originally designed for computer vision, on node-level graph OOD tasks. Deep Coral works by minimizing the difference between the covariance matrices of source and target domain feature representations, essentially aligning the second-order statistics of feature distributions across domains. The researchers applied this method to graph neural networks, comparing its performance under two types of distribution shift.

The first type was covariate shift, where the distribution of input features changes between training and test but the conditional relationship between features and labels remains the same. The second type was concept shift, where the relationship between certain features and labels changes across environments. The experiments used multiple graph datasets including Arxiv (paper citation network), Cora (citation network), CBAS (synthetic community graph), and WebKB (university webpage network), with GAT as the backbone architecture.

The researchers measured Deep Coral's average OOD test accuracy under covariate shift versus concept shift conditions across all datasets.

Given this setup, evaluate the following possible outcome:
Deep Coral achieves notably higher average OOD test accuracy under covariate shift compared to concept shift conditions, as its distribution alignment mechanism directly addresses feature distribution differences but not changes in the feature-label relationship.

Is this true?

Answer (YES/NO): NO